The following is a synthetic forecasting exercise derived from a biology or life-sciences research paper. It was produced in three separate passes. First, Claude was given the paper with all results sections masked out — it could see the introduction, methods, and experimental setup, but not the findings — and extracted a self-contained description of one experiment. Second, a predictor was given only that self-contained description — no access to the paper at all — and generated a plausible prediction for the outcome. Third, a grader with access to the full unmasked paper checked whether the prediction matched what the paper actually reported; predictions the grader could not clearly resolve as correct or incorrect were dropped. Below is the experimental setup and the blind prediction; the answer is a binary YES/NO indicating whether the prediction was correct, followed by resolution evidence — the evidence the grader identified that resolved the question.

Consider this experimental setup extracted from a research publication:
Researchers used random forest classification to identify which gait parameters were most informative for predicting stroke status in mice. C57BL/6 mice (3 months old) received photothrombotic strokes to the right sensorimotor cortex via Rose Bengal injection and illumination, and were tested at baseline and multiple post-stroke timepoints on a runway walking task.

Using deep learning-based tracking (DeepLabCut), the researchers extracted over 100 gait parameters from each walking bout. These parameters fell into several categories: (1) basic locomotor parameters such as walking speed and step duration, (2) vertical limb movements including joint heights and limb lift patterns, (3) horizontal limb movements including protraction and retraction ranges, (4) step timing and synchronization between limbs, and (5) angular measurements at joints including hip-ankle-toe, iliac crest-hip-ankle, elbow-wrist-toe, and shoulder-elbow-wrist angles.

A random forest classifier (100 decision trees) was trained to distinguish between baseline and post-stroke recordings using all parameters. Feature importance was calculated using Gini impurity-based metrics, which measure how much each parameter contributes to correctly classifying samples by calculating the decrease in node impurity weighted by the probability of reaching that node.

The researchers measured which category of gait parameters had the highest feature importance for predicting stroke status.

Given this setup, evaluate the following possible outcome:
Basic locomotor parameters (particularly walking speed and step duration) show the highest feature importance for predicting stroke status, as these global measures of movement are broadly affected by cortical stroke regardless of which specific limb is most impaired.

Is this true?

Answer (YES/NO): NO